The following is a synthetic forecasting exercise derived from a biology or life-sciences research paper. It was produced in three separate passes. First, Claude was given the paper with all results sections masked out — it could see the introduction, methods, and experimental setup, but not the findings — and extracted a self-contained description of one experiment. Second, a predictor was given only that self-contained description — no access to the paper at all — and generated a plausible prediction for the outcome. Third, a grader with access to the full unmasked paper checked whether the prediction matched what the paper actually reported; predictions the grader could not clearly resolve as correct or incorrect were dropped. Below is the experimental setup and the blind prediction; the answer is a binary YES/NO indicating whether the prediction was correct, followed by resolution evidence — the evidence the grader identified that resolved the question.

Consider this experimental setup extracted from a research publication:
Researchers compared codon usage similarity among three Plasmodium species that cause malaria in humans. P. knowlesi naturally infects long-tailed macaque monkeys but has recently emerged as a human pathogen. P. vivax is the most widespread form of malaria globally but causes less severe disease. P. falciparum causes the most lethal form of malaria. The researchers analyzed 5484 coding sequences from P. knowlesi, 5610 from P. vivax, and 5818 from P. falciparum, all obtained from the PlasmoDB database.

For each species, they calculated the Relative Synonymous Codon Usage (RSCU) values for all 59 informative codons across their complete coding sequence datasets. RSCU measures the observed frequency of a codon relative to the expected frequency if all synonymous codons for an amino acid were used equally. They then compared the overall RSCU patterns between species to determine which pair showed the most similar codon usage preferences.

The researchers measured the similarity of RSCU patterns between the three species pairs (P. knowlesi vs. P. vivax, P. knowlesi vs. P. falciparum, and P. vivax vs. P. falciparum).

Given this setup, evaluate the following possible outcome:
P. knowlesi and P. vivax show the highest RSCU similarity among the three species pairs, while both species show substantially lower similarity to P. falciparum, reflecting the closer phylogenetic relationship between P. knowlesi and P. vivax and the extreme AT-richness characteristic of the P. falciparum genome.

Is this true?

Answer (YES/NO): YES